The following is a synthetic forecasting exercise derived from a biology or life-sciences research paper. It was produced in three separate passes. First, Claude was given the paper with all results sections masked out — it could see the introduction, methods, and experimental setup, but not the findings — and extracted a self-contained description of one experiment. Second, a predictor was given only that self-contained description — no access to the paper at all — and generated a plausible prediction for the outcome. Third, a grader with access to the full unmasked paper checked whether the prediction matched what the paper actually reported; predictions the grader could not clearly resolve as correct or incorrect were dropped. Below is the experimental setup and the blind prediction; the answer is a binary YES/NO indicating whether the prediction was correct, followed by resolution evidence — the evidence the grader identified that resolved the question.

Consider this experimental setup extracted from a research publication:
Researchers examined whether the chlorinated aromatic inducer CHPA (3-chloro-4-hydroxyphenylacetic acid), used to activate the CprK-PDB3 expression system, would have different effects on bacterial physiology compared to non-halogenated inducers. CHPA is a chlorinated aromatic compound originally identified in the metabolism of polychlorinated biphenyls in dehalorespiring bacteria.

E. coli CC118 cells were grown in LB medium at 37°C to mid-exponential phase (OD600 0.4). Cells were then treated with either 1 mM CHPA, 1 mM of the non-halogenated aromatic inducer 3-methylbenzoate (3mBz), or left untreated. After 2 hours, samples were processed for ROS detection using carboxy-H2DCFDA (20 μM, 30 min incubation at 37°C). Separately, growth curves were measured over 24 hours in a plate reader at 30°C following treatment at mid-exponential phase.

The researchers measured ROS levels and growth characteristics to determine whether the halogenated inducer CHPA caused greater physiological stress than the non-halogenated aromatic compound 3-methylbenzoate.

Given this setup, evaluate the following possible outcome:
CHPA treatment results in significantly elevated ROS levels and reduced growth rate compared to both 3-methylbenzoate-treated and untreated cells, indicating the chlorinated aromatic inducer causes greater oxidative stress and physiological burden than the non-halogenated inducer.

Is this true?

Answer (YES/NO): NO